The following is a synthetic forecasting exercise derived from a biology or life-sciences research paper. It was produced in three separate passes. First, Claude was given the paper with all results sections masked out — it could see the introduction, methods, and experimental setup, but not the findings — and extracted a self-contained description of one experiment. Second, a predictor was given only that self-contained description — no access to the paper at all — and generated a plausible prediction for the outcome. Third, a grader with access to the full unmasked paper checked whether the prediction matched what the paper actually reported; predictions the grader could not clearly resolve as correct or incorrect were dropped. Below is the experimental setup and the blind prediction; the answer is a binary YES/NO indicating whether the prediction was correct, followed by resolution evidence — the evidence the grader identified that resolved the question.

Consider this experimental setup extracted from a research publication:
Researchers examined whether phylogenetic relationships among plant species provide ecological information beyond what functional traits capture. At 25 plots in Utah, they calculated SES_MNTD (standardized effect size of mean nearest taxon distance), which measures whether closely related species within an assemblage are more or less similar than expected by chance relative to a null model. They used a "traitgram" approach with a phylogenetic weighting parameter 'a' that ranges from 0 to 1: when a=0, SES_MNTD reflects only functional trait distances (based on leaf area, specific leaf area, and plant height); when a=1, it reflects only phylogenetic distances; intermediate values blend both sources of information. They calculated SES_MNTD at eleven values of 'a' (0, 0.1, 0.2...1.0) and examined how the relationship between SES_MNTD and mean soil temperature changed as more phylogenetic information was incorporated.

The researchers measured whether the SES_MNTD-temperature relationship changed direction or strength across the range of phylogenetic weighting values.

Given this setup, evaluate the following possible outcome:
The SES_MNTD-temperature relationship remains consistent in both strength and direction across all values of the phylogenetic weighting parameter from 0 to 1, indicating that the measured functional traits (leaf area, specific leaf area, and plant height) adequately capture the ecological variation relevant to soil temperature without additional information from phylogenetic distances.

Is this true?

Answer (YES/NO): NO